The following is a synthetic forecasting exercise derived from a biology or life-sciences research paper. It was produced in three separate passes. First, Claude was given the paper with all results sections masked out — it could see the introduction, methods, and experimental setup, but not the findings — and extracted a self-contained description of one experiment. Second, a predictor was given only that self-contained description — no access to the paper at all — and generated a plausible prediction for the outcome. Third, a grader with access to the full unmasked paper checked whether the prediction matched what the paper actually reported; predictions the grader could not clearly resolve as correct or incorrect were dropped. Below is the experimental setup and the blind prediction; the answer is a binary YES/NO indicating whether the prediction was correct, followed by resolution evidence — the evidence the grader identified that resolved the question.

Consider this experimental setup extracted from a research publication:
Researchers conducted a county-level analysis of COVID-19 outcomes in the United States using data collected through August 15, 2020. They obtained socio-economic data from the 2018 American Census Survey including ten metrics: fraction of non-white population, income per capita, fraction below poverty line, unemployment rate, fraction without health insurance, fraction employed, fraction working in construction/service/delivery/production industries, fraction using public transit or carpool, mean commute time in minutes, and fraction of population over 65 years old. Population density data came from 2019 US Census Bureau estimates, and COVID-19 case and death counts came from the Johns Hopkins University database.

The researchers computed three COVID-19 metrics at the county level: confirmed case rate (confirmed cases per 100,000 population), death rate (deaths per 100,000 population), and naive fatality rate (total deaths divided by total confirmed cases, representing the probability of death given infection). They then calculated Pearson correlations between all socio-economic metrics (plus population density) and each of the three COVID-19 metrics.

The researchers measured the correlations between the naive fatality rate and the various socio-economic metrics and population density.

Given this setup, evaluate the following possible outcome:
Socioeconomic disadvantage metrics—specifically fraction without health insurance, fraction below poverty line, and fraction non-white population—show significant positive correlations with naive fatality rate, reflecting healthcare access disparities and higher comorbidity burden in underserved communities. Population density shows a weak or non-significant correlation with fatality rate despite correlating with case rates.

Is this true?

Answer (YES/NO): NO